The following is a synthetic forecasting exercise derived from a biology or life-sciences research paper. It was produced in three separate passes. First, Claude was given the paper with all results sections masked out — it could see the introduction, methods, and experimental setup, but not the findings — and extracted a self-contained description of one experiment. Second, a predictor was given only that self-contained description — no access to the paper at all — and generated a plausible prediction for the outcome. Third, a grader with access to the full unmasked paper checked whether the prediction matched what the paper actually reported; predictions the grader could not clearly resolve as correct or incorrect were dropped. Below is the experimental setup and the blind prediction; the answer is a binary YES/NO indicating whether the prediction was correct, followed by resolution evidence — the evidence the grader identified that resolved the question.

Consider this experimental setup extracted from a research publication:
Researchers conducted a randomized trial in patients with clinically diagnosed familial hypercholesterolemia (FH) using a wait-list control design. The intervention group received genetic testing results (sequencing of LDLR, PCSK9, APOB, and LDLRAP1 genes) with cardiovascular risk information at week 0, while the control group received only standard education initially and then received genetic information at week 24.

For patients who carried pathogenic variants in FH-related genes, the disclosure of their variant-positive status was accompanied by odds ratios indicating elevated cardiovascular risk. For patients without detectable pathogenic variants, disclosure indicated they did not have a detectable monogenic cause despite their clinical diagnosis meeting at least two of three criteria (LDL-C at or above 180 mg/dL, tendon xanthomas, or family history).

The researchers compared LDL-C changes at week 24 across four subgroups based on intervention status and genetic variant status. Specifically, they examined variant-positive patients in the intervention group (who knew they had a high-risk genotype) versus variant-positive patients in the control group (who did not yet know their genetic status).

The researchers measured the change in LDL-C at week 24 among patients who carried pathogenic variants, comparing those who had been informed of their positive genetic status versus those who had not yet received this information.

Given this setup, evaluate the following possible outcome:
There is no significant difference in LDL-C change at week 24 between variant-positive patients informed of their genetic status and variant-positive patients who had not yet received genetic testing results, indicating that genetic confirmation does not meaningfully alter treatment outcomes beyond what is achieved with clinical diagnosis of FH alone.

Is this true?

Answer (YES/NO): NO